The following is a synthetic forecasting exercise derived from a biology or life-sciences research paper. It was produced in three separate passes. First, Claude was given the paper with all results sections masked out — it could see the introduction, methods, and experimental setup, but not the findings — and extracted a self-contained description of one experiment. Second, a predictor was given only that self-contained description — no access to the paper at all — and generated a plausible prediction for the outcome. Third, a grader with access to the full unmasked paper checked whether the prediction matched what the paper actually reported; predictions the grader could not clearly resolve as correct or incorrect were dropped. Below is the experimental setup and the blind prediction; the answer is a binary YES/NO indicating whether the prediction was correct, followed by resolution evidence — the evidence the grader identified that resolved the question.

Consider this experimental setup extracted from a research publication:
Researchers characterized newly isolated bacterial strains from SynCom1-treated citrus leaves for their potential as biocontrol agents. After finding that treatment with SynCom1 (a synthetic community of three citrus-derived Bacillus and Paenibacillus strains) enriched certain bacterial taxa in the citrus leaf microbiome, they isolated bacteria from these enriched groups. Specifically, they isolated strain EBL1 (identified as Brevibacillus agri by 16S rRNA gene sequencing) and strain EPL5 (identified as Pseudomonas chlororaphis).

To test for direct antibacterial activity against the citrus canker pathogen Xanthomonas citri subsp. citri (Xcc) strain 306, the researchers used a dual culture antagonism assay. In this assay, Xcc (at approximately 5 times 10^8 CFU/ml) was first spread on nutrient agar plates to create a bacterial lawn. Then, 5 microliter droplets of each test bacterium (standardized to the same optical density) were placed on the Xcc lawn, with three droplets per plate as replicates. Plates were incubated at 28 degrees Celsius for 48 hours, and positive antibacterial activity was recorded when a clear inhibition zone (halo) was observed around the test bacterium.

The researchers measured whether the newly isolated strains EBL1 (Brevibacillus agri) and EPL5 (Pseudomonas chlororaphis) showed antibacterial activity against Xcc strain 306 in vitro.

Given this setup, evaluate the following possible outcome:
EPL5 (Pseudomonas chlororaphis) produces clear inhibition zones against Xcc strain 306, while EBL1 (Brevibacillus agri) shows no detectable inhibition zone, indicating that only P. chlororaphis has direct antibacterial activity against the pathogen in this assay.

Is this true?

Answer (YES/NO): NO